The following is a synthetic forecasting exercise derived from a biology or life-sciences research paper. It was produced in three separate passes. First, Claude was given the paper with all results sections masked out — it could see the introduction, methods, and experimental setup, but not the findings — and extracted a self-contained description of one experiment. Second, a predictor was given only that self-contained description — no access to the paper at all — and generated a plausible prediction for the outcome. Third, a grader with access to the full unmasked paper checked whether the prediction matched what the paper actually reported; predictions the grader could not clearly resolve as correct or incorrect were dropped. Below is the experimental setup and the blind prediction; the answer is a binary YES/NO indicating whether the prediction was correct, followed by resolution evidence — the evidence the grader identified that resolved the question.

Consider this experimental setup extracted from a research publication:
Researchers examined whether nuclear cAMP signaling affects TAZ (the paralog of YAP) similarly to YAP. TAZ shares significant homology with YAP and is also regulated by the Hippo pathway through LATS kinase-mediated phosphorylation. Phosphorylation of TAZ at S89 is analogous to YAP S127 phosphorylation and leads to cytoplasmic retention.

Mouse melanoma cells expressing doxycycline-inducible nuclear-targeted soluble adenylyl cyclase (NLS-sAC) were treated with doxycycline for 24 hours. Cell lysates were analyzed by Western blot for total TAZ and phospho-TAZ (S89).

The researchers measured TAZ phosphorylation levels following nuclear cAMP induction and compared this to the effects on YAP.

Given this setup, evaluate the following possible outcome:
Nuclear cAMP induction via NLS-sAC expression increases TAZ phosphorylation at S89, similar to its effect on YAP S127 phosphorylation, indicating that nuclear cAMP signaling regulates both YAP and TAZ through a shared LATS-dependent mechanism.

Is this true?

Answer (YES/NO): NO